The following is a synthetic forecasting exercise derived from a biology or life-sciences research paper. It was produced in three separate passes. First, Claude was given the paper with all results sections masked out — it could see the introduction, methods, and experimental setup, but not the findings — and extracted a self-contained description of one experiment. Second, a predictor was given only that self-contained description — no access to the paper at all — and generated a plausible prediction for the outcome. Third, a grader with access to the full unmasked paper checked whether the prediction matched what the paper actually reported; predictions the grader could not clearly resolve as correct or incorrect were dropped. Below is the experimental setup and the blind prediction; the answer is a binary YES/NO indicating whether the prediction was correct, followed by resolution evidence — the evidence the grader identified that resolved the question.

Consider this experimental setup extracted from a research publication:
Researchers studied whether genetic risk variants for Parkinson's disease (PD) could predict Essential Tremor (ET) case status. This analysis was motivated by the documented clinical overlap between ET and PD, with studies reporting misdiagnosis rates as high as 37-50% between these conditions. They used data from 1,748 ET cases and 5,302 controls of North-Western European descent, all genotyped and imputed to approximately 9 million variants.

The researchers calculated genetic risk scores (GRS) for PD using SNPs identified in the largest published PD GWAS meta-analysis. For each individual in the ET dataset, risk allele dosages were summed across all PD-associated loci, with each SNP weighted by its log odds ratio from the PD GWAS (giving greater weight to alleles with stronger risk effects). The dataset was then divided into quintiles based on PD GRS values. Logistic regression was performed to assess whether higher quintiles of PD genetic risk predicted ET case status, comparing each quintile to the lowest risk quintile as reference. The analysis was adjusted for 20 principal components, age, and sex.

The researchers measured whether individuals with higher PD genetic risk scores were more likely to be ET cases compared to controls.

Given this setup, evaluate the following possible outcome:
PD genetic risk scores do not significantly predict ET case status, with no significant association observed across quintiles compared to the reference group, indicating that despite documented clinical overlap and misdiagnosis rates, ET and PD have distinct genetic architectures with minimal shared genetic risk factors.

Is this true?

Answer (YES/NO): YES